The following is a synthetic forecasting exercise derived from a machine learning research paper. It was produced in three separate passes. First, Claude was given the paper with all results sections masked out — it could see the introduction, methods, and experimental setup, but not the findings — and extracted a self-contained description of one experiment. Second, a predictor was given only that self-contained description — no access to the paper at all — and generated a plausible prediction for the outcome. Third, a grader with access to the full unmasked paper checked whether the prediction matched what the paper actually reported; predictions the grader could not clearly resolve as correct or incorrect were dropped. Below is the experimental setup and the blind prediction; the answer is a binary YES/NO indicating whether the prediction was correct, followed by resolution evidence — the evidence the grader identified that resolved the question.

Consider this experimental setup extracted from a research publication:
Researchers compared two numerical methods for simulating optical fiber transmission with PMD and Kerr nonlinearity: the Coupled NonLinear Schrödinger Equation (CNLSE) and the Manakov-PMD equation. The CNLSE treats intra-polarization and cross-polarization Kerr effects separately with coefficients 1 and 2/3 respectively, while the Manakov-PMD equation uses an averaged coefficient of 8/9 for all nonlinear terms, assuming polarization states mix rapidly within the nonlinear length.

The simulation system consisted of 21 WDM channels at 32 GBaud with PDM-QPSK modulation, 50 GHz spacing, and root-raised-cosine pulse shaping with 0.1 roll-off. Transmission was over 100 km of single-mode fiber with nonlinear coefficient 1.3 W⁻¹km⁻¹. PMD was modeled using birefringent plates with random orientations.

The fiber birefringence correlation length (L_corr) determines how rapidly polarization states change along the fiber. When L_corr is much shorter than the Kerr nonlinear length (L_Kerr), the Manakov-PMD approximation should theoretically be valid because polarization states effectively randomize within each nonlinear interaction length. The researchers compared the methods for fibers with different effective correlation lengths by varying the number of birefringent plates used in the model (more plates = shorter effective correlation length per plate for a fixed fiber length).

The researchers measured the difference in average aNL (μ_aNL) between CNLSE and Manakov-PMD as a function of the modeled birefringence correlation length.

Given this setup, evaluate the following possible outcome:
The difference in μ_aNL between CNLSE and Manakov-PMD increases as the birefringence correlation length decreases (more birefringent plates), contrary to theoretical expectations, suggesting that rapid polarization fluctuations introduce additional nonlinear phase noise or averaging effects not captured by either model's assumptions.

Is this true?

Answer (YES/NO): NO